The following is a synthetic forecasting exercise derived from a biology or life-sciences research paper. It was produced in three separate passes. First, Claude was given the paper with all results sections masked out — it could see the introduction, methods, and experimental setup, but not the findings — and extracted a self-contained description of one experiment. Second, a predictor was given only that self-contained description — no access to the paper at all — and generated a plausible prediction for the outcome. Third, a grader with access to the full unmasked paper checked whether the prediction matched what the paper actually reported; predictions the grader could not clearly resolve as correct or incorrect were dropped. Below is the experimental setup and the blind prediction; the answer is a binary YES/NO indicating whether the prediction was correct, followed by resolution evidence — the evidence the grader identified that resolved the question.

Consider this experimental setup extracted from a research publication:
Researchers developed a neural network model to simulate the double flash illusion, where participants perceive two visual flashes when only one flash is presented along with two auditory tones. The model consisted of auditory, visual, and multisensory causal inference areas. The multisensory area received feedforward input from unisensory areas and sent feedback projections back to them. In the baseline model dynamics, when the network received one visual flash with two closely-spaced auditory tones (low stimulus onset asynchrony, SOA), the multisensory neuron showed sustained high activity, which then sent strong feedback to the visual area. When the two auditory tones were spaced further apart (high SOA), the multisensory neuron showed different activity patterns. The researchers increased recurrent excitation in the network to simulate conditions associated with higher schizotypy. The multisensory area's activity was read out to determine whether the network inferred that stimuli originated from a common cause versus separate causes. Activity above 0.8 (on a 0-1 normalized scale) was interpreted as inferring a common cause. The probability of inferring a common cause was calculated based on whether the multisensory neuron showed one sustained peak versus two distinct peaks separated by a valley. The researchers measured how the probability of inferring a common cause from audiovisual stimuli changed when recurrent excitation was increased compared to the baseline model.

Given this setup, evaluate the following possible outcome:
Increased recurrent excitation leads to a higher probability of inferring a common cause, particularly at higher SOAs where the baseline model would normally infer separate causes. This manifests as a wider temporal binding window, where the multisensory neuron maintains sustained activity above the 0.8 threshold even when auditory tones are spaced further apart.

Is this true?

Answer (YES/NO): YES